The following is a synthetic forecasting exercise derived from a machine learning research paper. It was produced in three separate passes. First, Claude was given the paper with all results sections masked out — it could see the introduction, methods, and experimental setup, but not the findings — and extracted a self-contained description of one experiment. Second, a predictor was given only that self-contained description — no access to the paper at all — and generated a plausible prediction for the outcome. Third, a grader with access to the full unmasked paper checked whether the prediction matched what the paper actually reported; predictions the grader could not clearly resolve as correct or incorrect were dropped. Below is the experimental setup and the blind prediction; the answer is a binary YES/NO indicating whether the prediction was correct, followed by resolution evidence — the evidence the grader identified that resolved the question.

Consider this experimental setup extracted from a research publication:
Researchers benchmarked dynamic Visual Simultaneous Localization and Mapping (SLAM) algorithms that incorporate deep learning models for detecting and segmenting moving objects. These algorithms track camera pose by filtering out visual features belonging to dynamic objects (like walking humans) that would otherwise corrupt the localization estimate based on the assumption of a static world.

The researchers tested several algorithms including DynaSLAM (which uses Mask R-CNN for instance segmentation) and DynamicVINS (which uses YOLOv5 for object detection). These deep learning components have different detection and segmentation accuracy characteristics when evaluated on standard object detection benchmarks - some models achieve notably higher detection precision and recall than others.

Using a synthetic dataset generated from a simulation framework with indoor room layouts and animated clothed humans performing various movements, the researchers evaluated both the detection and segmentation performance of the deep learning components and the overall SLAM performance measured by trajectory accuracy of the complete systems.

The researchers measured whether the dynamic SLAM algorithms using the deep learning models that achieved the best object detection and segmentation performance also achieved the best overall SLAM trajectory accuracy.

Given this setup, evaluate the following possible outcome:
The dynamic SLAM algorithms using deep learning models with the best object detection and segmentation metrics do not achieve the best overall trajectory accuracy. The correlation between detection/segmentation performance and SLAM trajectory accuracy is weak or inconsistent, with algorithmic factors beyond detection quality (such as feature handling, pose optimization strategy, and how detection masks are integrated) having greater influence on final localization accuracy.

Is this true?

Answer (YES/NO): YES